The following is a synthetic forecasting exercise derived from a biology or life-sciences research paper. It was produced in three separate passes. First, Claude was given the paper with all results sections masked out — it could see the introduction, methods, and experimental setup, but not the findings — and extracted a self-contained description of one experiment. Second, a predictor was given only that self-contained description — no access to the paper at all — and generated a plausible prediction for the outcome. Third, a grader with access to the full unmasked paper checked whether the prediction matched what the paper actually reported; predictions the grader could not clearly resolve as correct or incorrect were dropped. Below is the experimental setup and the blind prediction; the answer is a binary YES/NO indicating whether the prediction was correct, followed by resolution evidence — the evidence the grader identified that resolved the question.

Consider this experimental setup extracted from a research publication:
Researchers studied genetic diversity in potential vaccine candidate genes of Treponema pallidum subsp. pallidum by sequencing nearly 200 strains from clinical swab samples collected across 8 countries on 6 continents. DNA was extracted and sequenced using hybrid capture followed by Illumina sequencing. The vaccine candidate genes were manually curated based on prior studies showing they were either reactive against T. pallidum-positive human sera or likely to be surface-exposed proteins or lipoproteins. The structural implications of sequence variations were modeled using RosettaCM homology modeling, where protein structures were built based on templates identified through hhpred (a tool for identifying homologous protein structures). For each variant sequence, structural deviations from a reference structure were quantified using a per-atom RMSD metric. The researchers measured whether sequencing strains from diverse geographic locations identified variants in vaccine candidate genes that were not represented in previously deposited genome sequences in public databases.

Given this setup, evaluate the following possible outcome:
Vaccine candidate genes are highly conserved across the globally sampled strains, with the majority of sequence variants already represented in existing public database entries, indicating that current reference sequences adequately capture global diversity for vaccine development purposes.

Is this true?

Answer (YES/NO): NO